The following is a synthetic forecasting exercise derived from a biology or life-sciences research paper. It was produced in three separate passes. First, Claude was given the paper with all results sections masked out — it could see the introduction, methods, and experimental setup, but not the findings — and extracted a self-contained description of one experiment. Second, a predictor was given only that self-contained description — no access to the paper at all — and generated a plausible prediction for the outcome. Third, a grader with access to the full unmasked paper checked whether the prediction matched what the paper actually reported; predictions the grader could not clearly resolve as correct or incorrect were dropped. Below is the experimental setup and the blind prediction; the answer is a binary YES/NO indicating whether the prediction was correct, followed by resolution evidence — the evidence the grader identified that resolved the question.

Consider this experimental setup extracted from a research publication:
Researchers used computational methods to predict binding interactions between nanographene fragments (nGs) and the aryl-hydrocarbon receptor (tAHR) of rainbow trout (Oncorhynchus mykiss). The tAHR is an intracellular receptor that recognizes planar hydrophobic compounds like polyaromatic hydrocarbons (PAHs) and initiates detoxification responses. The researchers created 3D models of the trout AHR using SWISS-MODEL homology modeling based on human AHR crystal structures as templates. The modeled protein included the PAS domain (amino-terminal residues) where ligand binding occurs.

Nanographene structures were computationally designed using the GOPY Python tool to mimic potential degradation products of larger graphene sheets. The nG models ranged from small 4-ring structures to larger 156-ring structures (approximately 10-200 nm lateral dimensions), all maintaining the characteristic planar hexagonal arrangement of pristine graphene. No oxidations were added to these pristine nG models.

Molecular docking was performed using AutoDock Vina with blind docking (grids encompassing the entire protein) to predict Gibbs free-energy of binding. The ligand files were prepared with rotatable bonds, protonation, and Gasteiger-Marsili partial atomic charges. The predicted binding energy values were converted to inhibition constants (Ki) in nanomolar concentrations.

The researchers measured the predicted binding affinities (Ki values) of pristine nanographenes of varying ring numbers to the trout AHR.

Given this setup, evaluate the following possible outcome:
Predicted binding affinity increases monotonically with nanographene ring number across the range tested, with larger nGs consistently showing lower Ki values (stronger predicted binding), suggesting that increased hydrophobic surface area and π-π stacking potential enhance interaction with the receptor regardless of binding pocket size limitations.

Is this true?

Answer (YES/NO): NO